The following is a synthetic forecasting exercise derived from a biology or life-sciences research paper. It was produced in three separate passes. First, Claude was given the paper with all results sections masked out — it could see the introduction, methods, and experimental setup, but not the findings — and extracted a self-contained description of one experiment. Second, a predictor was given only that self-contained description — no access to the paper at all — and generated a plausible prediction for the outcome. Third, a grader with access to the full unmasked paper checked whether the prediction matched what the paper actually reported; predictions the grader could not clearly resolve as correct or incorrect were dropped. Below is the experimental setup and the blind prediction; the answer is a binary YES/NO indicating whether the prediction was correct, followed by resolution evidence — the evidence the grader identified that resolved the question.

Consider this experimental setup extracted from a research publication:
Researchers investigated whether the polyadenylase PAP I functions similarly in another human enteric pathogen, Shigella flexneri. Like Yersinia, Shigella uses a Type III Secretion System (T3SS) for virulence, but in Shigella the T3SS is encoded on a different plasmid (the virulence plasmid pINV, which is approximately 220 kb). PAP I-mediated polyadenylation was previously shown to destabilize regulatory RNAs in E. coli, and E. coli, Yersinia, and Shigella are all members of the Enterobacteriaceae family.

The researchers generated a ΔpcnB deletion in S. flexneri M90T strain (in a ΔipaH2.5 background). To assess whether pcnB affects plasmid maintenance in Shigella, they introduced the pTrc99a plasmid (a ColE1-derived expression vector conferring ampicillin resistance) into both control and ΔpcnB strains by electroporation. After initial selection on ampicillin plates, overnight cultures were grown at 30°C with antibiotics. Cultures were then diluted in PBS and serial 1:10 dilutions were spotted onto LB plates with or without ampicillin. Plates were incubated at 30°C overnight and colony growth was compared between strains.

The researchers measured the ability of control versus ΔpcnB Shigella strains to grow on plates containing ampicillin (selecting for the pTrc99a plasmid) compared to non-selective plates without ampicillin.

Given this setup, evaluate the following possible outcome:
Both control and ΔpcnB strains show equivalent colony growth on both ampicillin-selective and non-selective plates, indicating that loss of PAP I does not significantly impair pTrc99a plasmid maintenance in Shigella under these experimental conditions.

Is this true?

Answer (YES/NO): NO